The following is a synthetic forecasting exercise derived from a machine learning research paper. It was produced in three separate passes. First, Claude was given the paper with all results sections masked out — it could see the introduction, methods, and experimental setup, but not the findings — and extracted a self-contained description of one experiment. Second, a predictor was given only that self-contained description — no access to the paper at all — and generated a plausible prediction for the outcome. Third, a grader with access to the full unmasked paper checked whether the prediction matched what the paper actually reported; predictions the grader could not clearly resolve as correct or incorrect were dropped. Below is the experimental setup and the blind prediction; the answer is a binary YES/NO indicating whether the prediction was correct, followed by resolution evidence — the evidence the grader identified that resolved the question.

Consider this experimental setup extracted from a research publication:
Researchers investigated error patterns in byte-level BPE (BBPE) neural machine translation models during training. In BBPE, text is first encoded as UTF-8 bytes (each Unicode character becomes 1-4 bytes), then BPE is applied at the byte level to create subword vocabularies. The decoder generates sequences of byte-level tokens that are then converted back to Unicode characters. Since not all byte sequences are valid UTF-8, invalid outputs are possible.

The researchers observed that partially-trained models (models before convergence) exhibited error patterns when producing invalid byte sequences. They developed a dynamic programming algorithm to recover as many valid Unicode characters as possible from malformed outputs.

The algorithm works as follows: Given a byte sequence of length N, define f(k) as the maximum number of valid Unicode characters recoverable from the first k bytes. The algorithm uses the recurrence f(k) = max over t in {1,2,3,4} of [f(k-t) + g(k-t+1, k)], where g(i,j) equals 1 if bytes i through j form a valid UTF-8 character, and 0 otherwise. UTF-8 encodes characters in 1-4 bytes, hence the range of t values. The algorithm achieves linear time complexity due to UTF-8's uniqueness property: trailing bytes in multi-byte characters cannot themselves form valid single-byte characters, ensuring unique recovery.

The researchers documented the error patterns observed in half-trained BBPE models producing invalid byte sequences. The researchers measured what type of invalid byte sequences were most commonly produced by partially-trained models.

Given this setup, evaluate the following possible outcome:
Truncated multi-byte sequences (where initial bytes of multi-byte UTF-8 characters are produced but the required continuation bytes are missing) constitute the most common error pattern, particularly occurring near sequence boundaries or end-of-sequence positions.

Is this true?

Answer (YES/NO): NO